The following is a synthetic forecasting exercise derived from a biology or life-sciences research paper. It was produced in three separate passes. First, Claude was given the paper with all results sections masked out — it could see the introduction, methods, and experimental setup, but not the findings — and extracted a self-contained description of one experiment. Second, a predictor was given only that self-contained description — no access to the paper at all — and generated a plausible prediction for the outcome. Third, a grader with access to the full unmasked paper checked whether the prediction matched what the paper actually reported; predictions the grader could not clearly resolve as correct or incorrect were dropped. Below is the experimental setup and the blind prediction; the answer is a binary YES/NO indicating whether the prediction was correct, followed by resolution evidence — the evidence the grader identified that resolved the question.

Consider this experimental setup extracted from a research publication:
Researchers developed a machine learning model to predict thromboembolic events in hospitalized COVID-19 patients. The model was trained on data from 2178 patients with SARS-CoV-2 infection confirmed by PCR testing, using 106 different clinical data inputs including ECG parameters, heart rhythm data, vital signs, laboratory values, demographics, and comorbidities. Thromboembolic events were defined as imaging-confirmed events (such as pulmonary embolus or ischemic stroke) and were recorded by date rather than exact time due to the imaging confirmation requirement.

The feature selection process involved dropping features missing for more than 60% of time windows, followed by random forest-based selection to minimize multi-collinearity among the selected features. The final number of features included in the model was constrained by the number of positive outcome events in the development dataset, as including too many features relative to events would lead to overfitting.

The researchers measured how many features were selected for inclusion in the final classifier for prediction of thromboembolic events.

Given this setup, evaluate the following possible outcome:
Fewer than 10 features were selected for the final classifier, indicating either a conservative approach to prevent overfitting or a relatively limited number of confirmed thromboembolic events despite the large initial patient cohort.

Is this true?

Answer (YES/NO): YES